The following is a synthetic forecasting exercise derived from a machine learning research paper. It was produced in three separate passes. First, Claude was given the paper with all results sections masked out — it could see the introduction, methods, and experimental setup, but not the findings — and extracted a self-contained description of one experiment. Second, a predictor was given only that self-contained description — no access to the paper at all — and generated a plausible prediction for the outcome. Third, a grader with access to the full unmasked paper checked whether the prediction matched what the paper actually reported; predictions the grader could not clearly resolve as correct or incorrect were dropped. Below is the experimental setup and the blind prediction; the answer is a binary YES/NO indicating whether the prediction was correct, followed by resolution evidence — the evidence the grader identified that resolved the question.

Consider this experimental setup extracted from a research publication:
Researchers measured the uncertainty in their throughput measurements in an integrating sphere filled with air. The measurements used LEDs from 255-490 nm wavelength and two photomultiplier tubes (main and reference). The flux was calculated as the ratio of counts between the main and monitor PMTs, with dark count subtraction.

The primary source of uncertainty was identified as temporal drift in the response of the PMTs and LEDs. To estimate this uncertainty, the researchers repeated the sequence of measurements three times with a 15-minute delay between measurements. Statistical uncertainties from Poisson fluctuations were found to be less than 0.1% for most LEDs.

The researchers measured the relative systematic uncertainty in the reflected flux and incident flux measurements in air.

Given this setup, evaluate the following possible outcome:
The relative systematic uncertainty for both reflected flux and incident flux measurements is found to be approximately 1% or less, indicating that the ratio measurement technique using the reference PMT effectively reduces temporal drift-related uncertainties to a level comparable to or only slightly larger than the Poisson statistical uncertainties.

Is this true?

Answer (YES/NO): NO